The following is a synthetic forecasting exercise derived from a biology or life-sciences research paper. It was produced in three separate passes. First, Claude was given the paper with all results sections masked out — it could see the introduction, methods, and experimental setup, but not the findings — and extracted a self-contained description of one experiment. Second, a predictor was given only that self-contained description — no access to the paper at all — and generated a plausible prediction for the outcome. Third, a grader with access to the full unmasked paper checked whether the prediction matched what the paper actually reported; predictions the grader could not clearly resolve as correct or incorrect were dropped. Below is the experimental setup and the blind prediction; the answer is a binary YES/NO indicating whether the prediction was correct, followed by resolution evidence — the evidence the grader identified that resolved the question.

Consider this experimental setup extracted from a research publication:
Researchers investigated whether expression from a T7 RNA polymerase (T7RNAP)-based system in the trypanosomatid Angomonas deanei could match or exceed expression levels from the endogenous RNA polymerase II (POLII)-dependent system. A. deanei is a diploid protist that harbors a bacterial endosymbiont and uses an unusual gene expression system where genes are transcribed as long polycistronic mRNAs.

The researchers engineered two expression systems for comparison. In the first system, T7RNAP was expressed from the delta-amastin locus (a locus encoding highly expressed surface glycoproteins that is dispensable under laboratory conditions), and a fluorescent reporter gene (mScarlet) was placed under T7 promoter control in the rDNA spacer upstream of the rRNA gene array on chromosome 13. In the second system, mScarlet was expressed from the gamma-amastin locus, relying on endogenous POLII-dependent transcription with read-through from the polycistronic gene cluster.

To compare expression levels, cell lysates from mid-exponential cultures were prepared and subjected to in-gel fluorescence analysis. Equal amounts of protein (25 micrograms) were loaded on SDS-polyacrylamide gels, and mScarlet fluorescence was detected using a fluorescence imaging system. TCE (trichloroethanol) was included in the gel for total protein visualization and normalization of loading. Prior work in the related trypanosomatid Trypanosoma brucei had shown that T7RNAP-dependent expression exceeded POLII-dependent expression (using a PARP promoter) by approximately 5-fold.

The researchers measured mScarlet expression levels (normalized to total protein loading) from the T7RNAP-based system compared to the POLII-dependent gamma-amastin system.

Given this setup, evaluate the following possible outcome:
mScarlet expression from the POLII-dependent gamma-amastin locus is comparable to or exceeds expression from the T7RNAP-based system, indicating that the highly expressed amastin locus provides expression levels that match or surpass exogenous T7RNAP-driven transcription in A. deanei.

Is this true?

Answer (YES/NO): YES